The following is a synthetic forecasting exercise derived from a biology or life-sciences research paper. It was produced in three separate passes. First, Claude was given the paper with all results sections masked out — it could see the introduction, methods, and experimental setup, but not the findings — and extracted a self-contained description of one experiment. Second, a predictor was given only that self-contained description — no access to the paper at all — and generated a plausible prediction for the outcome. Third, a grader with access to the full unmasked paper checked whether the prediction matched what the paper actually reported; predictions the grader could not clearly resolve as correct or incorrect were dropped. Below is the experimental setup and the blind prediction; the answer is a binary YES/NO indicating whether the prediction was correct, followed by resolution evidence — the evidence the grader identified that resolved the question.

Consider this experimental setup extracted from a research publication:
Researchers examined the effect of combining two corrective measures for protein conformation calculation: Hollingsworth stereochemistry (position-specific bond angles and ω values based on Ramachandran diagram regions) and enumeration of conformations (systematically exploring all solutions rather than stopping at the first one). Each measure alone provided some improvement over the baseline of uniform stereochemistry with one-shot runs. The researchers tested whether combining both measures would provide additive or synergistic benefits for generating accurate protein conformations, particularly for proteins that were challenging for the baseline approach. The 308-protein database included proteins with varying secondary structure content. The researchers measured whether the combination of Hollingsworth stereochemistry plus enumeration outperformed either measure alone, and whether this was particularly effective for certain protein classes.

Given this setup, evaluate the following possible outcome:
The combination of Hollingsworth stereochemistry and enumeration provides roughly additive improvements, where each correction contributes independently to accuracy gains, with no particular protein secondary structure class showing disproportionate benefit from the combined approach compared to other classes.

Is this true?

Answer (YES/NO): NO